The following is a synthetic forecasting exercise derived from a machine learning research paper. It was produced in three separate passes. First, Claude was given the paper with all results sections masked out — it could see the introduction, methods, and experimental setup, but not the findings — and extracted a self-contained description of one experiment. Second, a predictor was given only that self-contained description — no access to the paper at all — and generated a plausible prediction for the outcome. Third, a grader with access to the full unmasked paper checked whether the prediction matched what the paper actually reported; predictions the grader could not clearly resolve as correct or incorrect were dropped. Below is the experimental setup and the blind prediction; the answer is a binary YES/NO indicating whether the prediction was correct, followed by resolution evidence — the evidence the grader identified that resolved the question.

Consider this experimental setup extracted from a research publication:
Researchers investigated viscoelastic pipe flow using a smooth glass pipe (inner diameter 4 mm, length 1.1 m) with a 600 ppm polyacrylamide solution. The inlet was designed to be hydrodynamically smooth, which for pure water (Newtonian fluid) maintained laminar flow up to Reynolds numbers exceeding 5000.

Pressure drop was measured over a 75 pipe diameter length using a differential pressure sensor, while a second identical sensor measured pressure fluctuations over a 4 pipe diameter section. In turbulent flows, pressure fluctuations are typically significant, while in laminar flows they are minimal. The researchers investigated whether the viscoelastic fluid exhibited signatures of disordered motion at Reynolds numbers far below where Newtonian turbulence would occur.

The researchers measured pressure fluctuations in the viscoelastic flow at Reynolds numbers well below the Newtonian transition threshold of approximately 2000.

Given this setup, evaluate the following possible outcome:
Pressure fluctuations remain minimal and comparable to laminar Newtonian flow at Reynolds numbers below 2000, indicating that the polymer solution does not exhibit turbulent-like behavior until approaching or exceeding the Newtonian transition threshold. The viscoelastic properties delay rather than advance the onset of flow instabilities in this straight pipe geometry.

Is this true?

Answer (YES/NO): NO